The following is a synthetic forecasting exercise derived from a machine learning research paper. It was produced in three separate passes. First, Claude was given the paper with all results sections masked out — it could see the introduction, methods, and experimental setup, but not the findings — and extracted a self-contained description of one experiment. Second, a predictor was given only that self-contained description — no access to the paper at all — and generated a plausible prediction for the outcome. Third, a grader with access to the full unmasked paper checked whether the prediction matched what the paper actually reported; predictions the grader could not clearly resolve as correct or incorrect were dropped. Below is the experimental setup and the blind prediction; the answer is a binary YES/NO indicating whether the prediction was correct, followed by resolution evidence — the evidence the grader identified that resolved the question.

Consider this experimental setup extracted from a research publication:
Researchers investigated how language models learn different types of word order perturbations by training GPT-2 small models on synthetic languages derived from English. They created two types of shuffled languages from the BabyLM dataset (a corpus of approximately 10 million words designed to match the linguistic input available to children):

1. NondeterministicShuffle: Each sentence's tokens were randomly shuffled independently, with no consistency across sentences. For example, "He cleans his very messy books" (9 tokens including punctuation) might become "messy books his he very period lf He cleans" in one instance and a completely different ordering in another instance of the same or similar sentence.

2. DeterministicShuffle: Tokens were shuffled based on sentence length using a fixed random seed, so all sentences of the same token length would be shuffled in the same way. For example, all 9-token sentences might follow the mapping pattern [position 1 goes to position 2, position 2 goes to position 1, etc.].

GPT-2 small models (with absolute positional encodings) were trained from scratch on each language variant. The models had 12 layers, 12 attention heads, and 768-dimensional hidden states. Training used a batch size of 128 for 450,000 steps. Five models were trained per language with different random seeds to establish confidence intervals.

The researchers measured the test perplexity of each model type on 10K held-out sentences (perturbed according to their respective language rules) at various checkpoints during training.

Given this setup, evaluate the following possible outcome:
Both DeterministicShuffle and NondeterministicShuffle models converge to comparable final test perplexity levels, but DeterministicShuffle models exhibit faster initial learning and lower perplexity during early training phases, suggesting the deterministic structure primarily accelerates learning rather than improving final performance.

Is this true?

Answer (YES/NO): NO